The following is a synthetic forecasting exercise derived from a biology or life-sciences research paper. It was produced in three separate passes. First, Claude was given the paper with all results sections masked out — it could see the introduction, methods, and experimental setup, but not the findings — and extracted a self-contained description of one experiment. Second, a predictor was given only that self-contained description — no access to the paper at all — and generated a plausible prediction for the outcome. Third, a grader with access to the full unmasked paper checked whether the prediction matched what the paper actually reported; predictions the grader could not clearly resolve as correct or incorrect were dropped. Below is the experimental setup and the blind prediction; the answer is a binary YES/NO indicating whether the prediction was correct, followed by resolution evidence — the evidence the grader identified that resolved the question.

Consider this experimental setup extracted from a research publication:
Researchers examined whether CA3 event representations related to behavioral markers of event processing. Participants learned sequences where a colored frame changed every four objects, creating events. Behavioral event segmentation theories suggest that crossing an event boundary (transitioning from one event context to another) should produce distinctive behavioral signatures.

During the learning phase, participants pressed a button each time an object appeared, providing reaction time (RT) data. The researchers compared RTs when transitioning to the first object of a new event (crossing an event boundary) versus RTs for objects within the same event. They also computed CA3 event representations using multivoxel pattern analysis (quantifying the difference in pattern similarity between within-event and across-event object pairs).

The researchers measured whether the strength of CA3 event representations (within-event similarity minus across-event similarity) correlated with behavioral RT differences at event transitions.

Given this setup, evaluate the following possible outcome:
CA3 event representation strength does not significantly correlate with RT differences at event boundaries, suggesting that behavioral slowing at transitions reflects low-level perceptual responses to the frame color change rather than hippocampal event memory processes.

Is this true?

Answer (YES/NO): NO